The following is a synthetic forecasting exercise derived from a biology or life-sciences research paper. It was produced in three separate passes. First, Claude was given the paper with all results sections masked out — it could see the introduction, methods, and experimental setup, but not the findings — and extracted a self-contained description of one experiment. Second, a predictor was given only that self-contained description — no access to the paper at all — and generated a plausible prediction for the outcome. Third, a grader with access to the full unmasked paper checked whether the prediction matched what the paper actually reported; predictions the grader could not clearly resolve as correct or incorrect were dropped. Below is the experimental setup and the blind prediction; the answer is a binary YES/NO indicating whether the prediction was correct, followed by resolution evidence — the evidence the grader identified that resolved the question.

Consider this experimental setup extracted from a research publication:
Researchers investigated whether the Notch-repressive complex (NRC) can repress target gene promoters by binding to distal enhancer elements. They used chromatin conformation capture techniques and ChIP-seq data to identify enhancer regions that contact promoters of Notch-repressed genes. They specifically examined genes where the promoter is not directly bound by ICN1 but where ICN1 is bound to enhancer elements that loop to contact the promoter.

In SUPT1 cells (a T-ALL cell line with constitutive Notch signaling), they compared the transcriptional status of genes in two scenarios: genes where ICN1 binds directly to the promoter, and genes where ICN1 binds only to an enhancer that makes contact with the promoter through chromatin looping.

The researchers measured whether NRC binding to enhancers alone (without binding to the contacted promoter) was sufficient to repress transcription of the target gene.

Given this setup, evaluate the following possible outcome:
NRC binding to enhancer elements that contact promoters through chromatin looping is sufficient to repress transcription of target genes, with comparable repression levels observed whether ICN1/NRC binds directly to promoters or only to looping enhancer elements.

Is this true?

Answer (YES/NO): NO